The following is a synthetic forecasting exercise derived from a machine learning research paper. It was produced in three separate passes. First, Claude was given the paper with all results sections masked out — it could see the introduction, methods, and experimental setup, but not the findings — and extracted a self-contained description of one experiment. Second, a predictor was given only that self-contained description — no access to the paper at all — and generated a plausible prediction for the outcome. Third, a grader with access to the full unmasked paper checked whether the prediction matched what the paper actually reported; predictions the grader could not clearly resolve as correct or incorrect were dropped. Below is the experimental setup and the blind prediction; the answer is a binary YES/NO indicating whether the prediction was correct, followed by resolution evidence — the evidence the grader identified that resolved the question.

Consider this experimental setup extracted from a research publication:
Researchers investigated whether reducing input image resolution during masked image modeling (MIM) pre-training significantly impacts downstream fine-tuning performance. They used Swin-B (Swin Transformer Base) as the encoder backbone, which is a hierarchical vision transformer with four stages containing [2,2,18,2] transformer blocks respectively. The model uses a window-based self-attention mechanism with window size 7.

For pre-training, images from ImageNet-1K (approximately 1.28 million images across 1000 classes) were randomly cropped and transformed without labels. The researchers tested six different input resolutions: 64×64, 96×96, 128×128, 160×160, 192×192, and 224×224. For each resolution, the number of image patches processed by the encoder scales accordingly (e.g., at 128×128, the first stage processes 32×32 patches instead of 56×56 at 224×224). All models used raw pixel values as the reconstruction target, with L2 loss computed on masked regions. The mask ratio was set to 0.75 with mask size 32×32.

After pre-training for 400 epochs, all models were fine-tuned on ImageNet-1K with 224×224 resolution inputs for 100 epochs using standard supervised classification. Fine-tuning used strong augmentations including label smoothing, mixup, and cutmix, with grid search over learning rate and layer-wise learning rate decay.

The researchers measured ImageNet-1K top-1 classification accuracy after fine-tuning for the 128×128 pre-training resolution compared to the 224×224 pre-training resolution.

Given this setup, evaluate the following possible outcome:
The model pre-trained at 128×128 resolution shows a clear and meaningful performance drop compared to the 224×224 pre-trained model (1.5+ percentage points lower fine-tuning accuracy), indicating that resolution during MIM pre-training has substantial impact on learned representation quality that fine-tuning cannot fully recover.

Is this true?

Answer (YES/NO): NO